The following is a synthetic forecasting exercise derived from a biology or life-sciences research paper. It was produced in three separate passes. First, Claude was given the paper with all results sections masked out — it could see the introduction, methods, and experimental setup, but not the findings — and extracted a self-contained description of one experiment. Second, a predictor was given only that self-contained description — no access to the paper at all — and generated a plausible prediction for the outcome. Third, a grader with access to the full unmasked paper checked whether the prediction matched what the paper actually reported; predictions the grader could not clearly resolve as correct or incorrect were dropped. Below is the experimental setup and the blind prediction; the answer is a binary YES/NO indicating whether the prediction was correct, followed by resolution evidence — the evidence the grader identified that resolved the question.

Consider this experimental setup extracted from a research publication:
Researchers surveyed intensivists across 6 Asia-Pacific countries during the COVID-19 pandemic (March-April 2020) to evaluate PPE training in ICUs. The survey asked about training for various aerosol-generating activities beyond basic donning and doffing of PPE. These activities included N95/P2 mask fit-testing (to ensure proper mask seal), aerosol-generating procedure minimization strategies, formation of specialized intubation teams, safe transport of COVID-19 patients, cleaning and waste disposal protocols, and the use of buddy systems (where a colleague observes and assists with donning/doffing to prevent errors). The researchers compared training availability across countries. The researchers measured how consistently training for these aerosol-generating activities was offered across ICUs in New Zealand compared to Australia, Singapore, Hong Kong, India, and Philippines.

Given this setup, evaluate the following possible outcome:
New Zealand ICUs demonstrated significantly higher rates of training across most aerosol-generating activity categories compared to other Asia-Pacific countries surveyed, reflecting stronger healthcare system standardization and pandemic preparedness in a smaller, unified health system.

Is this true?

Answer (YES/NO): NO